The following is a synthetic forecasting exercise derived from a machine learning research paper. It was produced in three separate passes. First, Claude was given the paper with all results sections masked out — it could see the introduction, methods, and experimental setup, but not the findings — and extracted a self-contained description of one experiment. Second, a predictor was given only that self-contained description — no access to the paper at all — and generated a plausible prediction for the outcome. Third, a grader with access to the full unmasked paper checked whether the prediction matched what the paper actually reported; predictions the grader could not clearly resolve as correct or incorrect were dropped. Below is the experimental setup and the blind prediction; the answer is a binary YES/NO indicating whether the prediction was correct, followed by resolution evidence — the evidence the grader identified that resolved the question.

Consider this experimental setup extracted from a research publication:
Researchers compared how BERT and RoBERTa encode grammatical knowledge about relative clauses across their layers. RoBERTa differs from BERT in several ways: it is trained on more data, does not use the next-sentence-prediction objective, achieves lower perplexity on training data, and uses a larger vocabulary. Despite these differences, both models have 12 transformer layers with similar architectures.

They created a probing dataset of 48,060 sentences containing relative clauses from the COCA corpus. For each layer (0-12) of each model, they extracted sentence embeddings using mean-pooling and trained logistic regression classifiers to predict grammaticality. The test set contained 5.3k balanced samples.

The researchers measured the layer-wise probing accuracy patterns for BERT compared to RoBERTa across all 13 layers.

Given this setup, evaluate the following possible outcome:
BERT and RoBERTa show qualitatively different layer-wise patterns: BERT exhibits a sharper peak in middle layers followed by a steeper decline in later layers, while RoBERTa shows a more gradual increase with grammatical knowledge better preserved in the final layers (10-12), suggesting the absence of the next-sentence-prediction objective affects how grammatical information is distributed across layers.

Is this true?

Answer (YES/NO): NO